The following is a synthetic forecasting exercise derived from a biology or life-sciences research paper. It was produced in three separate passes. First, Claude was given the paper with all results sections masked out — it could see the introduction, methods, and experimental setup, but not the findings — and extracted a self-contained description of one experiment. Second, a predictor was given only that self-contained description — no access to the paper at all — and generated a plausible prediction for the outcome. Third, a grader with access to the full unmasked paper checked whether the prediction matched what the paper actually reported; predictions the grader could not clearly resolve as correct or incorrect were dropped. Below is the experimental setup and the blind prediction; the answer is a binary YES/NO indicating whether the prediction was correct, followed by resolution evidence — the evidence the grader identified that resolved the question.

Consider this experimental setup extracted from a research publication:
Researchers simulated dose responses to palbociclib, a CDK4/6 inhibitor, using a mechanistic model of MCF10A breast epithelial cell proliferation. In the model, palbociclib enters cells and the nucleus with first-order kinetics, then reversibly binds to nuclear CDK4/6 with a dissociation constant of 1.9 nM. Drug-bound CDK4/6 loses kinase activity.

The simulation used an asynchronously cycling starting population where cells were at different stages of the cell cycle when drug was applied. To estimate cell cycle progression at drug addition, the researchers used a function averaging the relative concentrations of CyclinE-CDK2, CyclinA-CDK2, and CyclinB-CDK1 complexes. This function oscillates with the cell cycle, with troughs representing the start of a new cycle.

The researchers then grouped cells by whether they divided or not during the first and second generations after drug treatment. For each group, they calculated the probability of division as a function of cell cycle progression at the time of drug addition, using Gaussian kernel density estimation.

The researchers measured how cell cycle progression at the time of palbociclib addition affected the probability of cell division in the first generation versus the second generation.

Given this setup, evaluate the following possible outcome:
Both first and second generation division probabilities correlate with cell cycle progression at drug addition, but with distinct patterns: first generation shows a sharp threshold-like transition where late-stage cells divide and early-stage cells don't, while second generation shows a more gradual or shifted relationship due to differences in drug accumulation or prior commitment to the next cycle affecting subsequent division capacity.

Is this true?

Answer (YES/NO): NO